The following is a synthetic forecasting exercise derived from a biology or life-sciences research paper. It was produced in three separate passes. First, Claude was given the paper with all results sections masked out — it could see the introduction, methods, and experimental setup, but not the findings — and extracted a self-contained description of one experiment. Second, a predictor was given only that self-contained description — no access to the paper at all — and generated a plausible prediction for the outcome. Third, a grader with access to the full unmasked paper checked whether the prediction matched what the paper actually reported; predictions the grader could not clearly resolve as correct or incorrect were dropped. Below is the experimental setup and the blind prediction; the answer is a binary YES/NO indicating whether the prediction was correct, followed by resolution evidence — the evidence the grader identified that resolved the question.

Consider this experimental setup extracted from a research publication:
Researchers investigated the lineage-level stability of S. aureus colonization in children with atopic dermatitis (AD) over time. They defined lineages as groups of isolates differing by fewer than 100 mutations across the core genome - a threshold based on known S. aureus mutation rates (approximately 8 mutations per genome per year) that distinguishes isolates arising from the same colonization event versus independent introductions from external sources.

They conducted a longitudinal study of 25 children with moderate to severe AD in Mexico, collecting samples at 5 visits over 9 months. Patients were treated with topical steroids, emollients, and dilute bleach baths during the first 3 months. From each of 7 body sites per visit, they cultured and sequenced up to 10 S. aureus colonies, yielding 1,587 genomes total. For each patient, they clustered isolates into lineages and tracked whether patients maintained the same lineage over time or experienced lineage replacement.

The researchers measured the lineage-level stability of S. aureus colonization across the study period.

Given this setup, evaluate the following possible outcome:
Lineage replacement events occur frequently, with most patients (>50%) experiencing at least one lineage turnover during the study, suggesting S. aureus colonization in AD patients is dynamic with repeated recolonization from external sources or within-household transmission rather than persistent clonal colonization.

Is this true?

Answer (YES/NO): NO